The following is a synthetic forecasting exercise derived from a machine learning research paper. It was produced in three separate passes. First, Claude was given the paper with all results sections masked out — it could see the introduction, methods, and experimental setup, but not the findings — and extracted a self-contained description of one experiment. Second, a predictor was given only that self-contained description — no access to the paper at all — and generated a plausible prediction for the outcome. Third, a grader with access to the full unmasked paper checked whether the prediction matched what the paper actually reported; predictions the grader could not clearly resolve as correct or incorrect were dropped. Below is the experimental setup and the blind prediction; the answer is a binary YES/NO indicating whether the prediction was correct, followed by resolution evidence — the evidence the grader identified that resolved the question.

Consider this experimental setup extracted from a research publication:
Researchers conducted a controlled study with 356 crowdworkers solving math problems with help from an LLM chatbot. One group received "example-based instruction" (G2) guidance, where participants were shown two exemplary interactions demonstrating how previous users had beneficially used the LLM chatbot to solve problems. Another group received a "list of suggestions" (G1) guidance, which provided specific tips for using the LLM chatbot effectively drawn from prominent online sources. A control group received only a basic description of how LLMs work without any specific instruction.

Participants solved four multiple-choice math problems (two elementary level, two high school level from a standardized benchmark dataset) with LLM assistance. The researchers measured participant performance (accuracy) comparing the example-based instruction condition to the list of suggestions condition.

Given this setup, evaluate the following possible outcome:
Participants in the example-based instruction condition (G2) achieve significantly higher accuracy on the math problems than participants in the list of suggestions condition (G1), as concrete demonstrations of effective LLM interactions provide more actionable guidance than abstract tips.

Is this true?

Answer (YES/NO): NO